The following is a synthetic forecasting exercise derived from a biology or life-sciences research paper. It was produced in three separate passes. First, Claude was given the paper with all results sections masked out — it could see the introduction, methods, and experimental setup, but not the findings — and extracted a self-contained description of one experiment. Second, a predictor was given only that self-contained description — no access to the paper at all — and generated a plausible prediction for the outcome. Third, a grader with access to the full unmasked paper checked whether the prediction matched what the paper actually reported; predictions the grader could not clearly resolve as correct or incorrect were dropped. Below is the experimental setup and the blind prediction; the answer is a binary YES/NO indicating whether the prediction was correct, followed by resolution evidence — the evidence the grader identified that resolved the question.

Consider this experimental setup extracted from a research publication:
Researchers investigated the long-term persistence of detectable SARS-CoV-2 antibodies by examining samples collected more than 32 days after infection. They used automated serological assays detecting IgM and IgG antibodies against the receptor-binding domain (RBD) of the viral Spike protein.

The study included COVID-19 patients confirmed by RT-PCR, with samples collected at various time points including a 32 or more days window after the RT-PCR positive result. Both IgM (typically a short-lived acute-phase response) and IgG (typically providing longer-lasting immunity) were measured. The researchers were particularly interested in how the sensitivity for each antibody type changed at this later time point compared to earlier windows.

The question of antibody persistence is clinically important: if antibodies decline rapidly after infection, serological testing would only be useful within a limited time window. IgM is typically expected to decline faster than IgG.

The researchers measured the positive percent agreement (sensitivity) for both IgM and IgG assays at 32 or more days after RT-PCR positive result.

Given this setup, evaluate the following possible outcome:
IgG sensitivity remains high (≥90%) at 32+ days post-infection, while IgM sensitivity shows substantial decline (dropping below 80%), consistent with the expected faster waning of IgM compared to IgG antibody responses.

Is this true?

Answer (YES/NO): NO